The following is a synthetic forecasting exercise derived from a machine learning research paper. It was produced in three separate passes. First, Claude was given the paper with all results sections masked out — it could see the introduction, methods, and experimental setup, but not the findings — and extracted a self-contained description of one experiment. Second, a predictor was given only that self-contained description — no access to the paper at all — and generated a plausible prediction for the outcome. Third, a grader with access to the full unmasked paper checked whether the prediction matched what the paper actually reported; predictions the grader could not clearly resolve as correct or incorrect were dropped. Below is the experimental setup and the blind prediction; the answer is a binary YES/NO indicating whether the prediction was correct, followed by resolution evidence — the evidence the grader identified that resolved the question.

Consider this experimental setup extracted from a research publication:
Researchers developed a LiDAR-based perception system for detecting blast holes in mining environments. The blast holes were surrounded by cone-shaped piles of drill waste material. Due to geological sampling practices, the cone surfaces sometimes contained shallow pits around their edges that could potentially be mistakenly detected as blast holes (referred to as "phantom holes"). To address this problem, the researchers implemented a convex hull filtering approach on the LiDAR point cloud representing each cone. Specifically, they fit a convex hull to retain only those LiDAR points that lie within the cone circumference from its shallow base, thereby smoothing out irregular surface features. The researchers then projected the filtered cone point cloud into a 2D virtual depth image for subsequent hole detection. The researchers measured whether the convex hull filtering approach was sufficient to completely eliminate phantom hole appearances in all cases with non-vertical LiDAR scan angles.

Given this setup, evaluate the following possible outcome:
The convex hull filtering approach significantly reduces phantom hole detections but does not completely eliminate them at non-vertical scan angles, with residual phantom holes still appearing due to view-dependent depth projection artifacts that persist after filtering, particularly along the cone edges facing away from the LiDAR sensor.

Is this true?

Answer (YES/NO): NO